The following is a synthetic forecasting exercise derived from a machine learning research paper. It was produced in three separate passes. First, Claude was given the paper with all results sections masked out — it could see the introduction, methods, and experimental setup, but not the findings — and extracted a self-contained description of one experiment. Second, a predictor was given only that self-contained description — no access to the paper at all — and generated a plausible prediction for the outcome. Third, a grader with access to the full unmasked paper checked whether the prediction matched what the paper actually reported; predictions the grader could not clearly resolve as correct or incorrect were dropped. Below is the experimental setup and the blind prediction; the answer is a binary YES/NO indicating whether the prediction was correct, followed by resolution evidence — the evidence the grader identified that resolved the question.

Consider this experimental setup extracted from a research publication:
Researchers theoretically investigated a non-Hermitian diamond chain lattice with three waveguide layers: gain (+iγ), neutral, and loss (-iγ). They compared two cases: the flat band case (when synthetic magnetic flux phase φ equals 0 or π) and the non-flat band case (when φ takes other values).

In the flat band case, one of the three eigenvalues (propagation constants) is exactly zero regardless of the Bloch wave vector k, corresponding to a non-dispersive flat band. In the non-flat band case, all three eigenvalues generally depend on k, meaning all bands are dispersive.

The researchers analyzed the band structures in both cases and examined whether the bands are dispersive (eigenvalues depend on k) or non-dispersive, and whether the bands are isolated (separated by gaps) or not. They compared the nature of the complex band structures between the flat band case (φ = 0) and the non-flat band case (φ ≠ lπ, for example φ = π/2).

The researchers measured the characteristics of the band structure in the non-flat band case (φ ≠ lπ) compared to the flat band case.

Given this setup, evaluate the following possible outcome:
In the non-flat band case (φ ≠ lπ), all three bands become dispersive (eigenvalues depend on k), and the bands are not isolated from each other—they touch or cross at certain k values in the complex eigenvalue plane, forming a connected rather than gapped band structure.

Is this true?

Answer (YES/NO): NO